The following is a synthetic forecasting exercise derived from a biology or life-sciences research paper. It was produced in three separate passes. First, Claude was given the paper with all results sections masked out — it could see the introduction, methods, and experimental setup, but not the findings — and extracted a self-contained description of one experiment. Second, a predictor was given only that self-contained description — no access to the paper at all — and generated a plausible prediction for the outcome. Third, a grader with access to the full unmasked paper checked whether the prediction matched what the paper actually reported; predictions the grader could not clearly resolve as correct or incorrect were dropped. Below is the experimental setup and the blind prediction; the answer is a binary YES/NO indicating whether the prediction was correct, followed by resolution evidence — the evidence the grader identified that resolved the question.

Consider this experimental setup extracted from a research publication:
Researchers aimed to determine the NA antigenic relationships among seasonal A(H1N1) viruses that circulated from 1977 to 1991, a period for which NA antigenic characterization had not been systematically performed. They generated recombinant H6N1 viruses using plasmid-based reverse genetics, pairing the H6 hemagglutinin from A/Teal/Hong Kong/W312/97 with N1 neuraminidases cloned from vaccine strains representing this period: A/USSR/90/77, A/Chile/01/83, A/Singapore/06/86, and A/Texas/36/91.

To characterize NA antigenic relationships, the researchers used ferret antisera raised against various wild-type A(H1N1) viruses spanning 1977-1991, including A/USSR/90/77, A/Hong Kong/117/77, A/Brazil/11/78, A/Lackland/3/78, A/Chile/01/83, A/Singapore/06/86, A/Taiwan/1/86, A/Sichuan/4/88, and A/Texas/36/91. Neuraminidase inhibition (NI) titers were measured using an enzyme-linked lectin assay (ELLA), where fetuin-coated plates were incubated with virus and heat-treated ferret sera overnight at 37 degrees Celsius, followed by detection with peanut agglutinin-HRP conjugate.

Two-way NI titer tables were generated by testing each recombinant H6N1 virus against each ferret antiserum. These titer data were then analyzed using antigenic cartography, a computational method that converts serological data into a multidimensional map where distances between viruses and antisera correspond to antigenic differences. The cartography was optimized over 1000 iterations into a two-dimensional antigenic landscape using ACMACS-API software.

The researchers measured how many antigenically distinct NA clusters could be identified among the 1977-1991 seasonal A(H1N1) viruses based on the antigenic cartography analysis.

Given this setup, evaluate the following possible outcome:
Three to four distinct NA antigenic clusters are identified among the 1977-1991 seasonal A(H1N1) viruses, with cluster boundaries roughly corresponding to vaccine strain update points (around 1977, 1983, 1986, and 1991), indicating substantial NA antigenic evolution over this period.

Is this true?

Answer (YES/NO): NO